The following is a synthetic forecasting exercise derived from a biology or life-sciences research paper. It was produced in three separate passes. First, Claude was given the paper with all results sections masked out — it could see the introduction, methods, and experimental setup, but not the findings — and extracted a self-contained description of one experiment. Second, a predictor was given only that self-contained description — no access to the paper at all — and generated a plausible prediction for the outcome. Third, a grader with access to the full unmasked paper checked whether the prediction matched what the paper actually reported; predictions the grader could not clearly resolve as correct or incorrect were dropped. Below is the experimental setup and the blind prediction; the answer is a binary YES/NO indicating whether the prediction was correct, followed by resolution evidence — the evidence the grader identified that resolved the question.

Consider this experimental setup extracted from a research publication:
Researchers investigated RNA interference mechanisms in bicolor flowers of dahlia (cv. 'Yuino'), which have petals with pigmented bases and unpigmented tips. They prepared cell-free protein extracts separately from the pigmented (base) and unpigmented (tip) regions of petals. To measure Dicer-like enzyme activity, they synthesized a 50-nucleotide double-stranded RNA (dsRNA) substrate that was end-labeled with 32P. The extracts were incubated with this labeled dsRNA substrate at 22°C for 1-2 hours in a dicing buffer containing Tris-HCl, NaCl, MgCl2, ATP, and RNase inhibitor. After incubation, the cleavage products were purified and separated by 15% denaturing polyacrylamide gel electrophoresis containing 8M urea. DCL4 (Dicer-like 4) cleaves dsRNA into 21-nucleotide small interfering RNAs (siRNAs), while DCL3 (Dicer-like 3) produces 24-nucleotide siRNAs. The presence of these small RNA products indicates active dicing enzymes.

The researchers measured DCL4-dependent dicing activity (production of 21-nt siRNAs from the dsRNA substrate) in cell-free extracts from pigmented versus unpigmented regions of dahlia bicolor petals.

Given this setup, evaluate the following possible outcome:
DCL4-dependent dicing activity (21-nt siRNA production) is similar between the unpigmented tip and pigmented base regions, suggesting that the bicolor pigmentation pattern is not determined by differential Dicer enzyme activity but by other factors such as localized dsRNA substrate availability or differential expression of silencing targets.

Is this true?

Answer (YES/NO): NO